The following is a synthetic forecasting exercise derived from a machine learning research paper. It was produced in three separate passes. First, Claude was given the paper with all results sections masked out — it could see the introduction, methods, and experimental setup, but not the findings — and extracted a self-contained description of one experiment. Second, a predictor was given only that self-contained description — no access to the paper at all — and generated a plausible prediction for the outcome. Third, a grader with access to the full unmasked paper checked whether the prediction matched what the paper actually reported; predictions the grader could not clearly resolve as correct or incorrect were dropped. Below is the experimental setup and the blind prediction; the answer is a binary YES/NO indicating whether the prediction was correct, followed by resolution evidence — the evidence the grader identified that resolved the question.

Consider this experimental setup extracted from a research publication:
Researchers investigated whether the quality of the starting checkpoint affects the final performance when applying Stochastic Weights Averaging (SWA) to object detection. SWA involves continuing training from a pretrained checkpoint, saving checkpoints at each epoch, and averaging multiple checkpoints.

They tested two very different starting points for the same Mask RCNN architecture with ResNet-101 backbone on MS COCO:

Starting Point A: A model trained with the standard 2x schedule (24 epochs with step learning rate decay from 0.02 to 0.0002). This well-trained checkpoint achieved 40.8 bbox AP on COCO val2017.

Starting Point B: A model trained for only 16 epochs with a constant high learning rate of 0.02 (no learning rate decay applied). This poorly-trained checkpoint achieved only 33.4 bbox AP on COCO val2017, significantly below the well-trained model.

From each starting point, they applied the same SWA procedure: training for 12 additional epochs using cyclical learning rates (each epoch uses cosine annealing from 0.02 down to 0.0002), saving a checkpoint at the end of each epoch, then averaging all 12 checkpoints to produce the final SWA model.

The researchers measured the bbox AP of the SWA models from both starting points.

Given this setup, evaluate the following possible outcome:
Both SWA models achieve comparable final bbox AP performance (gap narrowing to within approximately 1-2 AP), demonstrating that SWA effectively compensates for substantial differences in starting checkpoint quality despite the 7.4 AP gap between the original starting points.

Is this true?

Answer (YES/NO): YES